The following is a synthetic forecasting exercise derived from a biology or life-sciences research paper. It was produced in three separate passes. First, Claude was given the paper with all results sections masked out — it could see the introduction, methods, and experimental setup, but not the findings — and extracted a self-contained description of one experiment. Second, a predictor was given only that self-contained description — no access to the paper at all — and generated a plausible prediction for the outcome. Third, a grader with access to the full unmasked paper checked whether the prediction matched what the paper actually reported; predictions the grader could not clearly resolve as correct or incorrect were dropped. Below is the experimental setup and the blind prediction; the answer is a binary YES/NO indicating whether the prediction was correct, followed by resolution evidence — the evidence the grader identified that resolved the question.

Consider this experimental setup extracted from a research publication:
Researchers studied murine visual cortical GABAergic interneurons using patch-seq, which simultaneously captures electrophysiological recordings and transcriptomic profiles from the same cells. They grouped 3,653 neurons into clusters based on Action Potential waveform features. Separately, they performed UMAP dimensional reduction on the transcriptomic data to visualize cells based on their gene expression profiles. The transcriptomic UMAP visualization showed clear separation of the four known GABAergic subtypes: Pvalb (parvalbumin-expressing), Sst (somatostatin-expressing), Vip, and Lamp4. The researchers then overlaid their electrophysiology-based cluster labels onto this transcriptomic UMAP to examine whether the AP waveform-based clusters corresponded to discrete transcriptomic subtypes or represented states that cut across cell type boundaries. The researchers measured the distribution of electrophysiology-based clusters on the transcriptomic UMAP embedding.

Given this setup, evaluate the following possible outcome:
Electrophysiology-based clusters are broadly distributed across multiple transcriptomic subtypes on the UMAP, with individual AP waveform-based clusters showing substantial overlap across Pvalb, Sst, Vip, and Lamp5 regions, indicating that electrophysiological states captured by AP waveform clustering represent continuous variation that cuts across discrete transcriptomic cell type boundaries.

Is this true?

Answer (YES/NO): NO